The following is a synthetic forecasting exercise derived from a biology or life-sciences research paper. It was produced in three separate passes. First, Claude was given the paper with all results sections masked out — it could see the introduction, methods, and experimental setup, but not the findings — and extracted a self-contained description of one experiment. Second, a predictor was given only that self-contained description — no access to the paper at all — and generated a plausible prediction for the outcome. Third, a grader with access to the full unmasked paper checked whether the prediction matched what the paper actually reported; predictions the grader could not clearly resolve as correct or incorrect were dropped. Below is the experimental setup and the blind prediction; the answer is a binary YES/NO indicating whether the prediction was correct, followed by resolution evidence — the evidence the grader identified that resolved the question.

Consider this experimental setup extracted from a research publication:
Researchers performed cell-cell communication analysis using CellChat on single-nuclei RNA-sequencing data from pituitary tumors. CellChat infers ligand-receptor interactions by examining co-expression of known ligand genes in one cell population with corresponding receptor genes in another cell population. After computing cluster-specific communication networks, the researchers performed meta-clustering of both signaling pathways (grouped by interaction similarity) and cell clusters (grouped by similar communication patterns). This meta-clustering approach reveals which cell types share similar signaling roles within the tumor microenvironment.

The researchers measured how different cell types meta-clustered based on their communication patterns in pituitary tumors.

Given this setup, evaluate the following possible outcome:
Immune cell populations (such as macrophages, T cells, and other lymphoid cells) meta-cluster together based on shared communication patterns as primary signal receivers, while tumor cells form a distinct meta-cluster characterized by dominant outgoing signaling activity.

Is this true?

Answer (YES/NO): NO